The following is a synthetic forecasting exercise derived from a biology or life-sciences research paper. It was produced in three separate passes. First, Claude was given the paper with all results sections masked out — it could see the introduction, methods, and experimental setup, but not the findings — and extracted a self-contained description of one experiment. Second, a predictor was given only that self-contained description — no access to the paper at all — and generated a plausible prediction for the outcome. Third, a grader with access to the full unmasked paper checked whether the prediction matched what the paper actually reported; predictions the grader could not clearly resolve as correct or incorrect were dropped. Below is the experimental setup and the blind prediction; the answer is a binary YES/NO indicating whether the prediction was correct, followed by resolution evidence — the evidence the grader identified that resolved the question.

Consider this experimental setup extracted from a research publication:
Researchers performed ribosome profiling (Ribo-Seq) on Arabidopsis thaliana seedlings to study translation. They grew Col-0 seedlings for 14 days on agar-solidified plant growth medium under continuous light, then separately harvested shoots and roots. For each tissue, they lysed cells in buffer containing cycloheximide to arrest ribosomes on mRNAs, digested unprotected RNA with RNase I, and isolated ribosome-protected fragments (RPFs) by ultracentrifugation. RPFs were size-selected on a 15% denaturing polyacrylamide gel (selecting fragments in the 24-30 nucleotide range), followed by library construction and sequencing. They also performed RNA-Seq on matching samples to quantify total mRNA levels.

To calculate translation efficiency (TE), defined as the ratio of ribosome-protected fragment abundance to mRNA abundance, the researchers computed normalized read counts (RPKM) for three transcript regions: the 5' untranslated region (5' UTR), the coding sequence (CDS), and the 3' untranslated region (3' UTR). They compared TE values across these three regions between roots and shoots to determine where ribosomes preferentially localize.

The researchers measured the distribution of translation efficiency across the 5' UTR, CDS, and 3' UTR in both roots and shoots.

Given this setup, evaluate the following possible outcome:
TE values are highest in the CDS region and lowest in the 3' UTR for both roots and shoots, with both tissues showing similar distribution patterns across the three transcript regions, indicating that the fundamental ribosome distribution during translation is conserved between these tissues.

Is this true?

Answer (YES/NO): NO